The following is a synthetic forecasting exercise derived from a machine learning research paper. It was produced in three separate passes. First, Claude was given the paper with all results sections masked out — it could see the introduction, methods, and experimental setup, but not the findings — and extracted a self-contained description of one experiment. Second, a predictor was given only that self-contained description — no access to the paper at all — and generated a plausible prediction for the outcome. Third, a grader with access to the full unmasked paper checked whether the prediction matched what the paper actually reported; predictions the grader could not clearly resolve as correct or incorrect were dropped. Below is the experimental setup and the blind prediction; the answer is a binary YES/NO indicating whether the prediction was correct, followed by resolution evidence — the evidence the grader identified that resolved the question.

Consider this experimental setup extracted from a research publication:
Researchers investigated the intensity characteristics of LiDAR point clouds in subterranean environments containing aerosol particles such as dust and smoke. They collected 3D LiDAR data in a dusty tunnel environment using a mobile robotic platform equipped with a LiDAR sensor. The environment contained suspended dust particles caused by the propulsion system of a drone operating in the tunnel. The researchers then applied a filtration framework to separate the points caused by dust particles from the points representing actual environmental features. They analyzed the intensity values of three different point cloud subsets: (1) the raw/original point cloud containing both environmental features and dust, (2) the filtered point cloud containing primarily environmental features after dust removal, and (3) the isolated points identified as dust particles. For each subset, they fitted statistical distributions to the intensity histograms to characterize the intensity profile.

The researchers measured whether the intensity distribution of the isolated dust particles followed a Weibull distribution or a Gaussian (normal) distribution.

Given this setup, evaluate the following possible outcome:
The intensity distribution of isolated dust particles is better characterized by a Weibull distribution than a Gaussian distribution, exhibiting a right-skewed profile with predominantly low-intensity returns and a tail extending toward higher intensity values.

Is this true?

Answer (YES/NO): YES